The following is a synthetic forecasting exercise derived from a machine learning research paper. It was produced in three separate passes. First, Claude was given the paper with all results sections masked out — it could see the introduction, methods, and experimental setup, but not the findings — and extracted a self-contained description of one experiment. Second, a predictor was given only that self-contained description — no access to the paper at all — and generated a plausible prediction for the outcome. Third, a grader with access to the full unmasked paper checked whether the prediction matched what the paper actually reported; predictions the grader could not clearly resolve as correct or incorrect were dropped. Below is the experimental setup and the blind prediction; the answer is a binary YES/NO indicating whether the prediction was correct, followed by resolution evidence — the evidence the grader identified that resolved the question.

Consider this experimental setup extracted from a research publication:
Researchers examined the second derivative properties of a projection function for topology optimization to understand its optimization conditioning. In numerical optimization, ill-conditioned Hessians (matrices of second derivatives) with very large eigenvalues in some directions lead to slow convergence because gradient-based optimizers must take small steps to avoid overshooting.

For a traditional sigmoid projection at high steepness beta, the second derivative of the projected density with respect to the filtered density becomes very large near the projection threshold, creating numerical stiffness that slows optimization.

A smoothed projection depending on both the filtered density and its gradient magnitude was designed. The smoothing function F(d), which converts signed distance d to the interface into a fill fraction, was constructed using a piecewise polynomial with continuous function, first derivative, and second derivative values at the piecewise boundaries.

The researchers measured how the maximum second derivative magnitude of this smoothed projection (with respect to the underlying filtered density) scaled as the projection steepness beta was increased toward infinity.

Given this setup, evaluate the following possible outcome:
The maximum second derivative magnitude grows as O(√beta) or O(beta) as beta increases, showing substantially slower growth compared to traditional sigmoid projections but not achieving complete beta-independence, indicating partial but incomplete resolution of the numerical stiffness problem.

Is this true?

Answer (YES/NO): NO